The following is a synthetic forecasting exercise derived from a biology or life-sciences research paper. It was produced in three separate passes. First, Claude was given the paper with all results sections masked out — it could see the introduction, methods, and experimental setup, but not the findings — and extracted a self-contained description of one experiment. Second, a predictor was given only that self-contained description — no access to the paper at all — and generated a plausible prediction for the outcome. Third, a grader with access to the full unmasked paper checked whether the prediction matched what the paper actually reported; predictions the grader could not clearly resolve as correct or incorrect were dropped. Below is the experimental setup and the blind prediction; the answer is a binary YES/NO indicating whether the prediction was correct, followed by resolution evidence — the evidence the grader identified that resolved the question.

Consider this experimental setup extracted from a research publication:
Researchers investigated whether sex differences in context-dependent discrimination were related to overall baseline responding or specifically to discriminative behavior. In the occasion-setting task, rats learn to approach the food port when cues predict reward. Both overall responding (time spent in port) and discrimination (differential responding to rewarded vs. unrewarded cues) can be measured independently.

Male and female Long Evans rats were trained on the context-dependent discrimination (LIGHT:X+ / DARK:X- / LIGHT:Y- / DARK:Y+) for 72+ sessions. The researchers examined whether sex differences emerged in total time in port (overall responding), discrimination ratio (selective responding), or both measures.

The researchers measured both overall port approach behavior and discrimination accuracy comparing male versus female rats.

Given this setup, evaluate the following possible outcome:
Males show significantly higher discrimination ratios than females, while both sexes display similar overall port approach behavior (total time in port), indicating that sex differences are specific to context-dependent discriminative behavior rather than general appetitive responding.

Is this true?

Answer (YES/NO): NO